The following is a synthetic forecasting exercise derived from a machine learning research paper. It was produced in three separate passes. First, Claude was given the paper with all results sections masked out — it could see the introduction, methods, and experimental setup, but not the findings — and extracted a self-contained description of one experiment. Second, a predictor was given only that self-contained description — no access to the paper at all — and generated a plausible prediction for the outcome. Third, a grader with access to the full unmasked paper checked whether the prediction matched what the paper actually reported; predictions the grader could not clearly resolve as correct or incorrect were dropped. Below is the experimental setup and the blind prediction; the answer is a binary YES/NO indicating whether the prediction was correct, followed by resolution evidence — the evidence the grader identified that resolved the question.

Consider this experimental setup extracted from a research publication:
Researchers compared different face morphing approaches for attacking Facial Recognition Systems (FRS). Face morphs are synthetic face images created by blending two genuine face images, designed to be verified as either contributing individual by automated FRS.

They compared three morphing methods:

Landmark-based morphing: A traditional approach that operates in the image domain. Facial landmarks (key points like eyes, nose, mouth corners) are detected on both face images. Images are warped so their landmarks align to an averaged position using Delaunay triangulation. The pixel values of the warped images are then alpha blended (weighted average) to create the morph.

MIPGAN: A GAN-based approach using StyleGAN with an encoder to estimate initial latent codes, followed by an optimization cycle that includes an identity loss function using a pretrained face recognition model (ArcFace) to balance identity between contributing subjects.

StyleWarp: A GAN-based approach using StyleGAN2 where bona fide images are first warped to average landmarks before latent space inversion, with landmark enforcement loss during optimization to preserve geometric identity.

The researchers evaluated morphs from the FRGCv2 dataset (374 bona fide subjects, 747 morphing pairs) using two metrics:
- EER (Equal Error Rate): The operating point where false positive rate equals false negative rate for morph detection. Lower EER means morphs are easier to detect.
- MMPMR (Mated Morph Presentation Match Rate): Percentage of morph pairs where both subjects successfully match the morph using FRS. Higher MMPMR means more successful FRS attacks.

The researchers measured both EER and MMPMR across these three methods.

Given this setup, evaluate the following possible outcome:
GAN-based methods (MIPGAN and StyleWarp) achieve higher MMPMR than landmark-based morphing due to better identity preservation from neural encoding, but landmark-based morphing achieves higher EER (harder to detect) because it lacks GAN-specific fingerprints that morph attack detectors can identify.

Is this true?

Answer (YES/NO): NO